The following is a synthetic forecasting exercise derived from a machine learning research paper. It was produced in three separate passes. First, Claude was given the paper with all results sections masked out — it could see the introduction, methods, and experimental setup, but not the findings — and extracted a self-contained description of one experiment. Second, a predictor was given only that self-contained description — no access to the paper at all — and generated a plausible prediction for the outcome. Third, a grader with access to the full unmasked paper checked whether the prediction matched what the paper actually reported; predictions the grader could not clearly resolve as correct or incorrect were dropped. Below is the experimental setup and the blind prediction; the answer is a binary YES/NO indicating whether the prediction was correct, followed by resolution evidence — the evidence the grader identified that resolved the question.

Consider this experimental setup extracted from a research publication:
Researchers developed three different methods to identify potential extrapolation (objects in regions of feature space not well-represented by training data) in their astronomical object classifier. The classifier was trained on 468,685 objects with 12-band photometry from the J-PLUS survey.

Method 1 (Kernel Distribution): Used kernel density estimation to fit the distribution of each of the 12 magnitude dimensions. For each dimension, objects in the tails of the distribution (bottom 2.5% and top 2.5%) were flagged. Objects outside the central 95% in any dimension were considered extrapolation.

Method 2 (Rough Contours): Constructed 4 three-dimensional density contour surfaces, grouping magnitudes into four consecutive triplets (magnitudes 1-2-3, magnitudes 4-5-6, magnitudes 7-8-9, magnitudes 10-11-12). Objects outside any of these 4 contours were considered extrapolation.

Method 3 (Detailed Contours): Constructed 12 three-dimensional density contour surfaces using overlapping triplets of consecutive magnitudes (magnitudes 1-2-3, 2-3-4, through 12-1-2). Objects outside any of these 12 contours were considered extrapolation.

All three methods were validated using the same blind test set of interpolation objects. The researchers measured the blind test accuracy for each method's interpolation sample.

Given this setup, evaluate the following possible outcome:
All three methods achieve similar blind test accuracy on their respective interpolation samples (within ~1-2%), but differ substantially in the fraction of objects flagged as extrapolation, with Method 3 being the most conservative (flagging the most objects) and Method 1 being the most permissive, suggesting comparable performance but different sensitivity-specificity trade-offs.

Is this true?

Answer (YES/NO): NO